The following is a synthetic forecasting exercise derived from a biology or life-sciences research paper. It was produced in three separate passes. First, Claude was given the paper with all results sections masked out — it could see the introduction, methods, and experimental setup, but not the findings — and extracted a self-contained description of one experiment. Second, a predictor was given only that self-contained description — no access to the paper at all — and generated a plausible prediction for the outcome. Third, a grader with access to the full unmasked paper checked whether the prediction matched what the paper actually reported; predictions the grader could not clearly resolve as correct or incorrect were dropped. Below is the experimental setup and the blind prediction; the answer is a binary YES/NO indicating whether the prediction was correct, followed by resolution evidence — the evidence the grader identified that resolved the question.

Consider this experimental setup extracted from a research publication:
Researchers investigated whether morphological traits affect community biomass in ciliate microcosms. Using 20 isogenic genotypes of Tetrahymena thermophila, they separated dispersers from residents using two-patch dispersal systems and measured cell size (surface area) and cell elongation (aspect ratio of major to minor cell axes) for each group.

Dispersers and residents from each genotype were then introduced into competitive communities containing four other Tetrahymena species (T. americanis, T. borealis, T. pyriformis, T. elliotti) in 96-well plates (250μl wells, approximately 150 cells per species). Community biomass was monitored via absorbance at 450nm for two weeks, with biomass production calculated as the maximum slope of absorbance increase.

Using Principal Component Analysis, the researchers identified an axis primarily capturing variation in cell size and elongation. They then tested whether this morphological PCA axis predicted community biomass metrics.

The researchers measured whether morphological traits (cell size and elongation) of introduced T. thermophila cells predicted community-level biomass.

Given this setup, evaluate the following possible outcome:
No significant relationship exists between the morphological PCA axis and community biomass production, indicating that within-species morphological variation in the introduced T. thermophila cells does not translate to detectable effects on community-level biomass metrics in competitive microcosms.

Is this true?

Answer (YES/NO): NO